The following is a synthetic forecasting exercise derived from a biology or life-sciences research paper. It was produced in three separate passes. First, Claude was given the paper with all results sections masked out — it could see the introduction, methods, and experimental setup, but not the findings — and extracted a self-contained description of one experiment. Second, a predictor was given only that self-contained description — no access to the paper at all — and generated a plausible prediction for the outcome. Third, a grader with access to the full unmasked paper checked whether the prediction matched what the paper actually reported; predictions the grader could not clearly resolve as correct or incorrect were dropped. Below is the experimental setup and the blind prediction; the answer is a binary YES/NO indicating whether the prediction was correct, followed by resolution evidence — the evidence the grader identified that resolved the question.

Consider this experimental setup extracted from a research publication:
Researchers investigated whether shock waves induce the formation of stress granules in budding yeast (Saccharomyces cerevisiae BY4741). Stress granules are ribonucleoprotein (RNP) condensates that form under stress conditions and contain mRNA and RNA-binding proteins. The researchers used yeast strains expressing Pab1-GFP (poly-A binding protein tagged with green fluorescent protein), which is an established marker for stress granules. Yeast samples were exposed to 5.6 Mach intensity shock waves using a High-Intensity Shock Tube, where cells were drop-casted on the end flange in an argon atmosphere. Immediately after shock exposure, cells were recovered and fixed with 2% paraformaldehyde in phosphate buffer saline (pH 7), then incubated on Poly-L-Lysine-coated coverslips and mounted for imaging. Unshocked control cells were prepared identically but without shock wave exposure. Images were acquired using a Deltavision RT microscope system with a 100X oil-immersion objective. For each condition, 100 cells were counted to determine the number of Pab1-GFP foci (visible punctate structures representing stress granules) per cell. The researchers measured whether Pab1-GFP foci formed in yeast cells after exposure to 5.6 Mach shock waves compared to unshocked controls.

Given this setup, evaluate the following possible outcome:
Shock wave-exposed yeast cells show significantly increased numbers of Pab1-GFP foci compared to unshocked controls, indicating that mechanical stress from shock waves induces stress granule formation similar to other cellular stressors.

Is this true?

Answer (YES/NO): YES